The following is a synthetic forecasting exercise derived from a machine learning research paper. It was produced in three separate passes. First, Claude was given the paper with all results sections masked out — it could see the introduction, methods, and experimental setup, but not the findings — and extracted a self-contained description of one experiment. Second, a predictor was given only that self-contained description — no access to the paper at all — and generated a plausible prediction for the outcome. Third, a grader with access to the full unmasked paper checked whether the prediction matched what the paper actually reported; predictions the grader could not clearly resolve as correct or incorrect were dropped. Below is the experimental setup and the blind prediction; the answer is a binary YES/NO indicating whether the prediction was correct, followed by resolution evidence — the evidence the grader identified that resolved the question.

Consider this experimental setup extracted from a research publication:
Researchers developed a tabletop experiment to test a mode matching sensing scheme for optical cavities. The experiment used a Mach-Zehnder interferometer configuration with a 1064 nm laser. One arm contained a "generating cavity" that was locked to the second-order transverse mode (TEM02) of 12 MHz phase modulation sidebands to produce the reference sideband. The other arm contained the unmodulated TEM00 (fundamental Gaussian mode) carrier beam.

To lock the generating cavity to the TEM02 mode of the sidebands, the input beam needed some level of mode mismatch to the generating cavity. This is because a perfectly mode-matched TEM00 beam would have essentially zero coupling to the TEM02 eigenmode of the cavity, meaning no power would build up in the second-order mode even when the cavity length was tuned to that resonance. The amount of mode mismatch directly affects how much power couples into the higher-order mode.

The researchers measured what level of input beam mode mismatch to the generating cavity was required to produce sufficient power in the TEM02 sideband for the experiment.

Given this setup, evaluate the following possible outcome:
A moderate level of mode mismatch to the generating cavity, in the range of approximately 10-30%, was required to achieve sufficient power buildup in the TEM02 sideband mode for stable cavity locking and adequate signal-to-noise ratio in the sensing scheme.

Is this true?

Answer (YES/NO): YES